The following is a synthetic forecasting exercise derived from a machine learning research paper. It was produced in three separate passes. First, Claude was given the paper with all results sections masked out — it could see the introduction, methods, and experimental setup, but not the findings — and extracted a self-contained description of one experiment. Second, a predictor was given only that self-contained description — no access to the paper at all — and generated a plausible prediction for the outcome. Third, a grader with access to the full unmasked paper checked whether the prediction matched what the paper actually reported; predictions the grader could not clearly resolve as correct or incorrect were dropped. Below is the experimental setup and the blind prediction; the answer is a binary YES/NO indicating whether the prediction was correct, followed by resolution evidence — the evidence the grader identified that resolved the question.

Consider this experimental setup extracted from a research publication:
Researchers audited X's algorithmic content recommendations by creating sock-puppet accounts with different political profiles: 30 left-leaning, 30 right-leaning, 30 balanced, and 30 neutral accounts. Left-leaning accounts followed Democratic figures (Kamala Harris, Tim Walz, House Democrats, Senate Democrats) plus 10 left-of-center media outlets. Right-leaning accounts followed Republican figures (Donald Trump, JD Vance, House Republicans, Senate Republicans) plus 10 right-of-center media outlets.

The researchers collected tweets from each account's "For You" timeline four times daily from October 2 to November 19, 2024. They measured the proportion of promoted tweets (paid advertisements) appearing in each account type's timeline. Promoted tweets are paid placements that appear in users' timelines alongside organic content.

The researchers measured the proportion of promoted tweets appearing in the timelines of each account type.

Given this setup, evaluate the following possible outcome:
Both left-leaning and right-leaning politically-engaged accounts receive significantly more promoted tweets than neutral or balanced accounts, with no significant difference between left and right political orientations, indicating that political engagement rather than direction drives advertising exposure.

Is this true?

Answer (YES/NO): NO